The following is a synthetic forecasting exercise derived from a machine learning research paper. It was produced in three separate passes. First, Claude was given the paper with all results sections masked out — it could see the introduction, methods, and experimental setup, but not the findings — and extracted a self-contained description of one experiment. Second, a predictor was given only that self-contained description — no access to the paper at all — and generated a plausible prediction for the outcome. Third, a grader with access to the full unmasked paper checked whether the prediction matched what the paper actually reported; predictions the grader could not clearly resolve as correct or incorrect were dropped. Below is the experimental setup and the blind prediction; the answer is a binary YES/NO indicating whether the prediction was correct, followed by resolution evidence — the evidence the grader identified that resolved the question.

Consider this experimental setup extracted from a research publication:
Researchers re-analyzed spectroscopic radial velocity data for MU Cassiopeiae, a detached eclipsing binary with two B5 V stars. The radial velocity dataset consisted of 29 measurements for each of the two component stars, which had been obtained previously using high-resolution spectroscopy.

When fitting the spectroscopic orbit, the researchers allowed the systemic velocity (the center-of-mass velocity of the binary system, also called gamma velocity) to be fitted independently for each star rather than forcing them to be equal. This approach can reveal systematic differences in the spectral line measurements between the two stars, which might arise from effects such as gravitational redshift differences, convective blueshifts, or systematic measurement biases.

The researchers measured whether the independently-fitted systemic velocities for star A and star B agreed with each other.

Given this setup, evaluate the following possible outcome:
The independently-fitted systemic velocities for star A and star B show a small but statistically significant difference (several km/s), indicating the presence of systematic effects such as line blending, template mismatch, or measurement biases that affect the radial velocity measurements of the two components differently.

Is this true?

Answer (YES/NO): NO